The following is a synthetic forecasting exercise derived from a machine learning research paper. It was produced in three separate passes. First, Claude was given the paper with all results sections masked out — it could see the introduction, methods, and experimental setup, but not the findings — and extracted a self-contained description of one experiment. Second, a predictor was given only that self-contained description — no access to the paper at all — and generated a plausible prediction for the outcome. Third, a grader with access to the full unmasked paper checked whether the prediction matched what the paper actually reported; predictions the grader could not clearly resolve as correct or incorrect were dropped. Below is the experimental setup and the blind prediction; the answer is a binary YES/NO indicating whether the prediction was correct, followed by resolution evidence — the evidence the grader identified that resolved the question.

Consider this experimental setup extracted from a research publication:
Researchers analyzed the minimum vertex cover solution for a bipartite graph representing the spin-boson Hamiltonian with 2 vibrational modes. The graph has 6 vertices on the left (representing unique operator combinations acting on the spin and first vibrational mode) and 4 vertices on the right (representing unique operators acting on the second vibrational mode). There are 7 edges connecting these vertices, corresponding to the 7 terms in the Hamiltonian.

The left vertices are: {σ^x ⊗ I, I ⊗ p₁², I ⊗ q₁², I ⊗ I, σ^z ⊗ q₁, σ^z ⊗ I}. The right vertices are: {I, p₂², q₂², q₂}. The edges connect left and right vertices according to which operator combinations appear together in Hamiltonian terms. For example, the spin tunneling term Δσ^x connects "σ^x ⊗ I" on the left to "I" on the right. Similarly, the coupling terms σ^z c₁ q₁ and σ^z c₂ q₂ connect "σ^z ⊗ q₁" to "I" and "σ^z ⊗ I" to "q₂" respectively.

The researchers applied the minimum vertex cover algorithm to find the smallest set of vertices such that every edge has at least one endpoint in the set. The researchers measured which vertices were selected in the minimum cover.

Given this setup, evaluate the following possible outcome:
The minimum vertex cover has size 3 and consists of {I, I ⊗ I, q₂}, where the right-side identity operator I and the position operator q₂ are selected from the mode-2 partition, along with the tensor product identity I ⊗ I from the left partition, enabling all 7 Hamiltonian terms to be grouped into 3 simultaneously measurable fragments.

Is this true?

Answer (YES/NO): NO